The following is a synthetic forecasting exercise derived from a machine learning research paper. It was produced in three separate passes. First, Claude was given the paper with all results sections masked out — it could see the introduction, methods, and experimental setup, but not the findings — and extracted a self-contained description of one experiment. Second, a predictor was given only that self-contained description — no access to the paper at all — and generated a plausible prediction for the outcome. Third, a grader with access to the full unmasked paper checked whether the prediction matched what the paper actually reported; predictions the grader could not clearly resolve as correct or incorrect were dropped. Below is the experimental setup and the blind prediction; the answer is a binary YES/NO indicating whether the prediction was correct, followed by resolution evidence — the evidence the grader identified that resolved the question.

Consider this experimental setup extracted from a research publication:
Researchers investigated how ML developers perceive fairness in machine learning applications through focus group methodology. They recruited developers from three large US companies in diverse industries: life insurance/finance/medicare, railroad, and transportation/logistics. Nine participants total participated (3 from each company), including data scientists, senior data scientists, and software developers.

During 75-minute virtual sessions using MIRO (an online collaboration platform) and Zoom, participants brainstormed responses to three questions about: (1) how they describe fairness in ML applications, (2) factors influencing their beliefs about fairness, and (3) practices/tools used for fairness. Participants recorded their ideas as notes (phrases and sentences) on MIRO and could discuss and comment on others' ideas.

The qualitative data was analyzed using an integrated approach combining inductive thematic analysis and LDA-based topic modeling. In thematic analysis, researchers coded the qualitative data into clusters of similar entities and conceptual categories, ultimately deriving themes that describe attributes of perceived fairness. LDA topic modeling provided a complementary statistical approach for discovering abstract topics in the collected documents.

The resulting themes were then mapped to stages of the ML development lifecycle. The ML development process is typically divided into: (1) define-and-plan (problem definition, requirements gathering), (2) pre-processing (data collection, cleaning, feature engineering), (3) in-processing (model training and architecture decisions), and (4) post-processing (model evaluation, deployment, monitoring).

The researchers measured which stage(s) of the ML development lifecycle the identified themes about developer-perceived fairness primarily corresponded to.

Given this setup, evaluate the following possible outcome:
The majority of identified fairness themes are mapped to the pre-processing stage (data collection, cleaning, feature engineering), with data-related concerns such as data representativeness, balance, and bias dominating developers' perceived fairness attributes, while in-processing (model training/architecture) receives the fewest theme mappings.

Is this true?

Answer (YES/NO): NO